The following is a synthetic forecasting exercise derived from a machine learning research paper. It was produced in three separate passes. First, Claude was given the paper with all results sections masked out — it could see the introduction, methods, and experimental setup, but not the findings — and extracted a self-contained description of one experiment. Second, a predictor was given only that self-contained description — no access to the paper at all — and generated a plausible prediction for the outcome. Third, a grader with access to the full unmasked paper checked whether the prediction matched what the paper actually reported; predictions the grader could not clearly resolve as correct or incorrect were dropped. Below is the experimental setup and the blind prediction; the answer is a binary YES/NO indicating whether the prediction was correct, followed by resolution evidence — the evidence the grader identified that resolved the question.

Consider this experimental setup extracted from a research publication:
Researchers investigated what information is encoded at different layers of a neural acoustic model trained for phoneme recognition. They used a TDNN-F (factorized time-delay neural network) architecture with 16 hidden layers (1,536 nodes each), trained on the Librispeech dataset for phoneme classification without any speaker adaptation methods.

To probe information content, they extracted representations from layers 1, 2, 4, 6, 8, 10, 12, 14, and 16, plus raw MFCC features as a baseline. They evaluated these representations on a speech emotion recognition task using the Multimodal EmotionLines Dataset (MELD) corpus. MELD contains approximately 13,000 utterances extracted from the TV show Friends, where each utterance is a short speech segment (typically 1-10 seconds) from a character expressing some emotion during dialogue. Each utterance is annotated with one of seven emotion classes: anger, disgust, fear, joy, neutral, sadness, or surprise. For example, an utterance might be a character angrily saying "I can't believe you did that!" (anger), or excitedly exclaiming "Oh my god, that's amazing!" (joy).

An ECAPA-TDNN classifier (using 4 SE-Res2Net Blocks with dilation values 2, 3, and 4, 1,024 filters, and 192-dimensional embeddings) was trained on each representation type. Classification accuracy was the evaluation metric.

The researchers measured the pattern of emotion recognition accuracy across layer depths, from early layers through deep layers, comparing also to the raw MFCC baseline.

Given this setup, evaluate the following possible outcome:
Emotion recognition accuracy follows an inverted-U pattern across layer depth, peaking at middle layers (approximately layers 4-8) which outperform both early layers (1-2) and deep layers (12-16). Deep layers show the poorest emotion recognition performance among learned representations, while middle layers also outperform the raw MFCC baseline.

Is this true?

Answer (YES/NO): NO